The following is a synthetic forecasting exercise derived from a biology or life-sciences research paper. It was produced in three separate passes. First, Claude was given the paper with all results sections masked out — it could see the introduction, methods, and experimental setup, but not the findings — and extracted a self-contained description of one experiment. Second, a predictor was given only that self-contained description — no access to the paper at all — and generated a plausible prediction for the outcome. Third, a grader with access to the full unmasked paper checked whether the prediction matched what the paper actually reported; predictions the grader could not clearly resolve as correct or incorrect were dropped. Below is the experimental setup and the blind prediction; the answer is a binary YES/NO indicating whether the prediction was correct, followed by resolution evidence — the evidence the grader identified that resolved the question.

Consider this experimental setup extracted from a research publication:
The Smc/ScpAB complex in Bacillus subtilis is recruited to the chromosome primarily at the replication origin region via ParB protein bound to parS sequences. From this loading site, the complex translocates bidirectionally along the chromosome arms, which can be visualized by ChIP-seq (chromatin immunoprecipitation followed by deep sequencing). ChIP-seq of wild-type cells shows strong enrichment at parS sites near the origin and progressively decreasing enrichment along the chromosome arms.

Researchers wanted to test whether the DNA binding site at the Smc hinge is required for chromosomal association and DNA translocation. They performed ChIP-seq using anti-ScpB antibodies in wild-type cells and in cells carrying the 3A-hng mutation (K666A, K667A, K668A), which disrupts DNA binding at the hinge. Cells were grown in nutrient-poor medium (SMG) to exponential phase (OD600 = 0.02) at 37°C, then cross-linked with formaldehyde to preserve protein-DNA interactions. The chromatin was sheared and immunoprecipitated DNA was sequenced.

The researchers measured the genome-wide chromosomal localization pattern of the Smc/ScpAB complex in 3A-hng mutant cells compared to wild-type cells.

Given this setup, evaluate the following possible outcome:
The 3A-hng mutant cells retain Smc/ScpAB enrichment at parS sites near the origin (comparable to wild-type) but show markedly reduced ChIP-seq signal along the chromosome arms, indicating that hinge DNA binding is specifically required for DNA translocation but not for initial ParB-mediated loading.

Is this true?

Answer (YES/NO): NO